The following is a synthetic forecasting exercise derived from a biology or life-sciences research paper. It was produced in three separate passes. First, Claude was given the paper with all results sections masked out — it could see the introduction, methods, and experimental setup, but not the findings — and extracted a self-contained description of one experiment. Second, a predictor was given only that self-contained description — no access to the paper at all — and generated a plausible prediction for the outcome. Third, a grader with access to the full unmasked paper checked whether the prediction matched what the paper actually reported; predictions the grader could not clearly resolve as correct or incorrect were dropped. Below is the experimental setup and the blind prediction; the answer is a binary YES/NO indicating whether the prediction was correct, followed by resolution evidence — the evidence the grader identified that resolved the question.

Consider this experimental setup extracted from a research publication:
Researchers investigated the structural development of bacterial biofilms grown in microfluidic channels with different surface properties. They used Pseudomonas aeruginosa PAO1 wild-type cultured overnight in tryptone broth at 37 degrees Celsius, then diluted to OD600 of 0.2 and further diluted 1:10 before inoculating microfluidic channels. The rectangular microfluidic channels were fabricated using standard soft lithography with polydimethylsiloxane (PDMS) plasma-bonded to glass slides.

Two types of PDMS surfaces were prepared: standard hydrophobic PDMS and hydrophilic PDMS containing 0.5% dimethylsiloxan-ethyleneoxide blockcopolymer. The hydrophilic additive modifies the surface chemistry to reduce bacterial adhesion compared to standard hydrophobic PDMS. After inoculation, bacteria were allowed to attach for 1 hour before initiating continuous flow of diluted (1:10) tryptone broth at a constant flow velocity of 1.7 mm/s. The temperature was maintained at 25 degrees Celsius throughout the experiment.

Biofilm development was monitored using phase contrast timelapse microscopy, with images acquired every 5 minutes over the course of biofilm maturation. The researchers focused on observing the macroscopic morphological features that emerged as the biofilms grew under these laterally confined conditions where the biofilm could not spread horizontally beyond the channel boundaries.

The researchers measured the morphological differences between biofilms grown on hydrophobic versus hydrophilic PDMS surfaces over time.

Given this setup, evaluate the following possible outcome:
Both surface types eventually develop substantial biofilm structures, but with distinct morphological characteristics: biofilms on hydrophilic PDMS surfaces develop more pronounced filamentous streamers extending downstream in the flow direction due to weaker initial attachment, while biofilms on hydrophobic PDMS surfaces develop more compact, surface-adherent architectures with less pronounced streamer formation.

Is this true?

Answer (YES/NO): NO